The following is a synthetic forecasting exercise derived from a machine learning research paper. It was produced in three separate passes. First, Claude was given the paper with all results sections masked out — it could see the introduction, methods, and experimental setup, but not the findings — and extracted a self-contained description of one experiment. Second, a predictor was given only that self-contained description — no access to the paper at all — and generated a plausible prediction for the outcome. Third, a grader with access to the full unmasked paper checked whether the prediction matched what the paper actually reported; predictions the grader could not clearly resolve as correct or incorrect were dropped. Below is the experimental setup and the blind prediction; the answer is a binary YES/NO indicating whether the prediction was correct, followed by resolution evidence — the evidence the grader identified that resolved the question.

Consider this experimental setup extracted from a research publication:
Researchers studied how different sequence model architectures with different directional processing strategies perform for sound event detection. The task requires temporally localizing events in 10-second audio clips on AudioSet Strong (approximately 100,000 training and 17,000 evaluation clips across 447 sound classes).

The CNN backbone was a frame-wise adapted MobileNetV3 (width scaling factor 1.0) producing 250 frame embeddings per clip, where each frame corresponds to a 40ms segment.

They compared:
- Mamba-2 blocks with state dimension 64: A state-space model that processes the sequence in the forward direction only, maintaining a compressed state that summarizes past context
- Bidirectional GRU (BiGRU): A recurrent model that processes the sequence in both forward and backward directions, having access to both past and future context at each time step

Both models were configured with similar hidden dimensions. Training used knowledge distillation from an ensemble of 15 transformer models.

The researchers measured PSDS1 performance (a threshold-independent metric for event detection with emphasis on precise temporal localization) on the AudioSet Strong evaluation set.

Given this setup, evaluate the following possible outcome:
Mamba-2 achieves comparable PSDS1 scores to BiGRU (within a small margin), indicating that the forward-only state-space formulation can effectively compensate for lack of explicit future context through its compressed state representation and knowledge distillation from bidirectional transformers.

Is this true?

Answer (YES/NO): NO